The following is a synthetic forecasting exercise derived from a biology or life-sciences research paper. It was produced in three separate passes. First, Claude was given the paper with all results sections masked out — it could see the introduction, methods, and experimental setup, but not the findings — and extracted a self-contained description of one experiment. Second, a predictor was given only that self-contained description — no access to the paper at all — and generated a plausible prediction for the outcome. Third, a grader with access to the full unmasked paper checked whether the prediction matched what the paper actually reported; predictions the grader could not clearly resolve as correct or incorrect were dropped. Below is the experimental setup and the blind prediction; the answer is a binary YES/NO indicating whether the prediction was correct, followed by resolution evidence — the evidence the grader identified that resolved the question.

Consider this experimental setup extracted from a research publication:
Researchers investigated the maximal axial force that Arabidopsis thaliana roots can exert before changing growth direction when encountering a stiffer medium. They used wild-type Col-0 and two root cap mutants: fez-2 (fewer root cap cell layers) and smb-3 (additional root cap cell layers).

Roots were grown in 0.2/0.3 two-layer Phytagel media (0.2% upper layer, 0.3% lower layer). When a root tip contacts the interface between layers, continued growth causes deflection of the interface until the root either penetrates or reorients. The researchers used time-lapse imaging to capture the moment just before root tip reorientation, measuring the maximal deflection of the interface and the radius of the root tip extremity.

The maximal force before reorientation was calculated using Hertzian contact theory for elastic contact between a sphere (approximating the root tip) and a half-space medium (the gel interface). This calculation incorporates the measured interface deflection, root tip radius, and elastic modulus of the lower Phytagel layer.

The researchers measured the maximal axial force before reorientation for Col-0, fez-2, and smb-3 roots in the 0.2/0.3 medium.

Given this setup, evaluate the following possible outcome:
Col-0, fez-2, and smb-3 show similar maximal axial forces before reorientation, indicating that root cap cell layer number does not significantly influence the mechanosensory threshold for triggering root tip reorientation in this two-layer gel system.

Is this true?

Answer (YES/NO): NO